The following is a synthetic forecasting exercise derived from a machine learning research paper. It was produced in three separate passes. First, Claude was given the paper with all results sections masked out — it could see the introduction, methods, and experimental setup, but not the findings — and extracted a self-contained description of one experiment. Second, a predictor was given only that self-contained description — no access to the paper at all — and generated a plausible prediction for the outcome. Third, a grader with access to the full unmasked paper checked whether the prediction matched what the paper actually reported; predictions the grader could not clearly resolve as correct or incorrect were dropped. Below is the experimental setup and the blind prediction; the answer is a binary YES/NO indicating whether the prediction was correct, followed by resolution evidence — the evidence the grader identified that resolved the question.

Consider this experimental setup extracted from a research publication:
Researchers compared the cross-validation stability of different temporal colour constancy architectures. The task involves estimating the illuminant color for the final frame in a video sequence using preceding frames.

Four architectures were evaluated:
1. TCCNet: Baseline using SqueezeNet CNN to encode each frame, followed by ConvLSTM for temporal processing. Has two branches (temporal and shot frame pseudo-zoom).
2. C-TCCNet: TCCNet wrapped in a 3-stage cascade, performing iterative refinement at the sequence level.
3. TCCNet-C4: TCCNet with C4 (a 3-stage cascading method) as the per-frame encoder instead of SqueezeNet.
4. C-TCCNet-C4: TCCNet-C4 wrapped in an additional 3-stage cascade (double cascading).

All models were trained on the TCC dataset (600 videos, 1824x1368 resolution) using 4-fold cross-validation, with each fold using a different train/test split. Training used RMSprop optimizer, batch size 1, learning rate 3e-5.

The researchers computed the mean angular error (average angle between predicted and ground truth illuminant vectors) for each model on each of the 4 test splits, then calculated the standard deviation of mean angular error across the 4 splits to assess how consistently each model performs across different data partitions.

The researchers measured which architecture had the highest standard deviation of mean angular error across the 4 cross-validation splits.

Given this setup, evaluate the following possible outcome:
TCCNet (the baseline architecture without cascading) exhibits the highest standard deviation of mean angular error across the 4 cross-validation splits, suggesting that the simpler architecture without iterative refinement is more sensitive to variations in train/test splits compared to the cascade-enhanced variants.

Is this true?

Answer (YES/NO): NO